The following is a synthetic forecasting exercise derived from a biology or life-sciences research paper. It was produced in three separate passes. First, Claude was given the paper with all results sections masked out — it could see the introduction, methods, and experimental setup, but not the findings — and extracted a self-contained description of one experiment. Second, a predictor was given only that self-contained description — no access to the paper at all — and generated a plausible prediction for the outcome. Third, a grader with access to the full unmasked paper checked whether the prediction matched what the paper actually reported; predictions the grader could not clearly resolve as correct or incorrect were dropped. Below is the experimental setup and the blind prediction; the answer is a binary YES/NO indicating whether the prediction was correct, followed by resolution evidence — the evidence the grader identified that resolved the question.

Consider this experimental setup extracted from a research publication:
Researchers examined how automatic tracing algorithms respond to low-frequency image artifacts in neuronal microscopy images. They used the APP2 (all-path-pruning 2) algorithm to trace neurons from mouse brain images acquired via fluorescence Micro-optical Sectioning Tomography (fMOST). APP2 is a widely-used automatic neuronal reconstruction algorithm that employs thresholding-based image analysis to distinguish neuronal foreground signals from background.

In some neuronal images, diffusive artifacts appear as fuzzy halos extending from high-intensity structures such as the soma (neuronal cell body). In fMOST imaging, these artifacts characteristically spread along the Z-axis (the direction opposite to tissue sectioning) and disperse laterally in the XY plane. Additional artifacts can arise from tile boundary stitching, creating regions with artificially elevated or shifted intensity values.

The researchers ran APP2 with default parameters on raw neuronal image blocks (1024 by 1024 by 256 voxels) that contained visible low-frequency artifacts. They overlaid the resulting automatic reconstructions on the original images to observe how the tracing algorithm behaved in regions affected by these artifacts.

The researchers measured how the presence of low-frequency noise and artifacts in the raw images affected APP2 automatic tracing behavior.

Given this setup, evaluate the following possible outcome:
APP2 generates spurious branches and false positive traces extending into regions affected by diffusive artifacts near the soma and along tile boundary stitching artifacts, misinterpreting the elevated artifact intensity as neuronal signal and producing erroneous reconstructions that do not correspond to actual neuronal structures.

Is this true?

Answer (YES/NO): YES